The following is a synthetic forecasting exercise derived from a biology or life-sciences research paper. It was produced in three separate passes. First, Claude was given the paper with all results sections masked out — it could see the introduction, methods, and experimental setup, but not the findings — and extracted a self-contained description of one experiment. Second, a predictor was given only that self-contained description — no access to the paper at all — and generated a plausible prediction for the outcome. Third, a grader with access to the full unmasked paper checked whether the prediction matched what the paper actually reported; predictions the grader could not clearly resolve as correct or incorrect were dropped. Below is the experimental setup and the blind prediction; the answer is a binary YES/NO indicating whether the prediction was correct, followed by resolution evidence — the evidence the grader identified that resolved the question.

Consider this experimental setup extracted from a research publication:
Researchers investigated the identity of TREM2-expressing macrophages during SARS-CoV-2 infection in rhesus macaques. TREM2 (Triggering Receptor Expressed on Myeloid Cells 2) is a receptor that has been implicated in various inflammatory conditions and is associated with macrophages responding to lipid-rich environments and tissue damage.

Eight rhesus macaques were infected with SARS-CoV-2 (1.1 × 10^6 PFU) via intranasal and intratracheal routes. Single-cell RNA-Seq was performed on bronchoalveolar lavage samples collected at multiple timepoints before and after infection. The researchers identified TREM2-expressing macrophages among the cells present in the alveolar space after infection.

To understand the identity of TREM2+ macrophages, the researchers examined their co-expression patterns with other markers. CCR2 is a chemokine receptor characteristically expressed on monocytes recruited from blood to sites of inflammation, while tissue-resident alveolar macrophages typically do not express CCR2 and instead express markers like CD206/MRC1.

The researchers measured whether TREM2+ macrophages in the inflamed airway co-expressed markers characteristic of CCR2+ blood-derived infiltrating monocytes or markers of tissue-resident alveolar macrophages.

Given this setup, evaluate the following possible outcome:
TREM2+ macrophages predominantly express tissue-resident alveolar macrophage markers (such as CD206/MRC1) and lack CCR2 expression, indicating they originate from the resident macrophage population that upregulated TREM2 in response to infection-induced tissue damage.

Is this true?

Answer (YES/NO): NO